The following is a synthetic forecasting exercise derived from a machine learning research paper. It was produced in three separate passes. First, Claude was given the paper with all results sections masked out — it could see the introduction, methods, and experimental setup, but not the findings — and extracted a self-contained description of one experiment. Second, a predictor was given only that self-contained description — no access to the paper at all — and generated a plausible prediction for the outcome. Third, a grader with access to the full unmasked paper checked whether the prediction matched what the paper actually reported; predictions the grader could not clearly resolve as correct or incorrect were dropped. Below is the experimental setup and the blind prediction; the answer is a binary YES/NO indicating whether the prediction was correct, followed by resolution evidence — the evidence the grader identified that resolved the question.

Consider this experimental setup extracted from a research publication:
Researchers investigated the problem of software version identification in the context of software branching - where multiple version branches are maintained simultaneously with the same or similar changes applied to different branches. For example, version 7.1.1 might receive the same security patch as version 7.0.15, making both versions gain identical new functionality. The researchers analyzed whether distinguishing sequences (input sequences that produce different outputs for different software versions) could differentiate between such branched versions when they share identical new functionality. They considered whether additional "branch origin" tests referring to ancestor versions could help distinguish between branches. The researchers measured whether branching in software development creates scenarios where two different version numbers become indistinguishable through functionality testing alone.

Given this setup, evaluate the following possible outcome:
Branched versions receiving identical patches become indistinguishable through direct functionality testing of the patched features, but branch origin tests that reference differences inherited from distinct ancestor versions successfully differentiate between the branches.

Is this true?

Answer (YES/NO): YES